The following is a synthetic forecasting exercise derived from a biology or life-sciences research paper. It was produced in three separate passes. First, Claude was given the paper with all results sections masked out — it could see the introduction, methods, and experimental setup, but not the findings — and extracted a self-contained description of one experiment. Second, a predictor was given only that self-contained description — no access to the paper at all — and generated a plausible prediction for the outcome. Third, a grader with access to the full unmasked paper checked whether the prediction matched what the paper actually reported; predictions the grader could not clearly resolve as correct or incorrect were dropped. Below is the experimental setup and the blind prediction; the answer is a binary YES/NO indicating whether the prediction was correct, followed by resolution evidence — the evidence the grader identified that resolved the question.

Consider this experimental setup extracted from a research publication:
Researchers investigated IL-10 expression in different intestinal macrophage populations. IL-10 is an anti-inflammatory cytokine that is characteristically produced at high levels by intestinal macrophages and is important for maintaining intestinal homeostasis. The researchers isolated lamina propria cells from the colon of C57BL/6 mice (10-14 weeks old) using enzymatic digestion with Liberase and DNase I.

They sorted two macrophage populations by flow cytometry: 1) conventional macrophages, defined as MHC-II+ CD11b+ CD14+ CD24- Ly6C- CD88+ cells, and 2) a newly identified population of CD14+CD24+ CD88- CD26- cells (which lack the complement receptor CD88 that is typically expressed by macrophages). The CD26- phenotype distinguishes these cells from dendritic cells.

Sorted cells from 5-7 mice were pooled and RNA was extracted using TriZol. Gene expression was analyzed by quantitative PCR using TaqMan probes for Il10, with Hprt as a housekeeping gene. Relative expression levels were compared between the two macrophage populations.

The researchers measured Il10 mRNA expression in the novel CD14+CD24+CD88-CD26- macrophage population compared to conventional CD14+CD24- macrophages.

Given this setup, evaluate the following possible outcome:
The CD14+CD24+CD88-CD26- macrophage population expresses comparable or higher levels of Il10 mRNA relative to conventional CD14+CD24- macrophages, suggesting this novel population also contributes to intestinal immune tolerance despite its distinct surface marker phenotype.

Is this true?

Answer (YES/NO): NO